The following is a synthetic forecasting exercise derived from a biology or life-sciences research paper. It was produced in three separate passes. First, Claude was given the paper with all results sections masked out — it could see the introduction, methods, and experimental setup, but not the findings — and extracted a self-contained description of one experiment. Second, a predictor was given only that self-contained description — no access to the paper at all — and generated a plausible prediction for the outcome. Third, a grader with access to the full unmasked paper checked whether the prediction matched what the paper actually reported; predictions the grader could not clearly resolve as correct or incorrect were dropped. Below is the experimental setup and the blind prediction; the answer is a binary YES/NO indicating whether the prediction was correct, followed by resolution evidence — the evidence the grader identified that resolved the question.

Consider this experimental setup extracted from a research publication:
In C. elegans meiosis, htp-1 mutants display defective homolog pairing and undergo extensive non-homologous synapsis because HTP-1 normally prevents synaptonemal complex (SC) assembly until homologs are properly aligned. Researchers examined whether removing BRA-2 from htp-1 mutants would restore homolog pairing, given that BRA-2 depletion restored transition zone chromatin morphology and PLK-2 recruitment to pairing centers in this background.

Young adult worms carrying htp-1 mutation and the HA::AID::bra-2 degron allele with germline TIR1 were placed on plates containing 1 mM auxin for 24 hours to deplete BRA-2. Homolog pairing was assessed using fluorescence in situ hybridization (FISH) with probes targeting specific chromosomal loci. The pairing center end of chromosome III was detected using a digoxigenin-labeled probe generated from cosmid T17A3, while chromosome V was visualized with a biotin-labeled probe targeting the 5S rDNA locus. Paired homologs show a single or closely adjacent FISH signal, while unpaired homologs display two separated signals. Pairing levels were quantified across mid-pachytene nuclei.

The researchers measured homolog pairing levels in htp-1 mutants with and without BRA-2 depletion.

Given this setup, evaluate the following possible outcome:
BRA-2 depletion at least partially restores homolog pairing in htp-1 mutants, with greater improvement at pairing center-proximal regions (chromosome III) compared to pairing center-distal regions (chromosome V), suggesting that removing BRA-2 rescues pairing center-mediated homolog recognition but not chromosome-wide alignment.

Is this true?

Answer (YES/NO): NO